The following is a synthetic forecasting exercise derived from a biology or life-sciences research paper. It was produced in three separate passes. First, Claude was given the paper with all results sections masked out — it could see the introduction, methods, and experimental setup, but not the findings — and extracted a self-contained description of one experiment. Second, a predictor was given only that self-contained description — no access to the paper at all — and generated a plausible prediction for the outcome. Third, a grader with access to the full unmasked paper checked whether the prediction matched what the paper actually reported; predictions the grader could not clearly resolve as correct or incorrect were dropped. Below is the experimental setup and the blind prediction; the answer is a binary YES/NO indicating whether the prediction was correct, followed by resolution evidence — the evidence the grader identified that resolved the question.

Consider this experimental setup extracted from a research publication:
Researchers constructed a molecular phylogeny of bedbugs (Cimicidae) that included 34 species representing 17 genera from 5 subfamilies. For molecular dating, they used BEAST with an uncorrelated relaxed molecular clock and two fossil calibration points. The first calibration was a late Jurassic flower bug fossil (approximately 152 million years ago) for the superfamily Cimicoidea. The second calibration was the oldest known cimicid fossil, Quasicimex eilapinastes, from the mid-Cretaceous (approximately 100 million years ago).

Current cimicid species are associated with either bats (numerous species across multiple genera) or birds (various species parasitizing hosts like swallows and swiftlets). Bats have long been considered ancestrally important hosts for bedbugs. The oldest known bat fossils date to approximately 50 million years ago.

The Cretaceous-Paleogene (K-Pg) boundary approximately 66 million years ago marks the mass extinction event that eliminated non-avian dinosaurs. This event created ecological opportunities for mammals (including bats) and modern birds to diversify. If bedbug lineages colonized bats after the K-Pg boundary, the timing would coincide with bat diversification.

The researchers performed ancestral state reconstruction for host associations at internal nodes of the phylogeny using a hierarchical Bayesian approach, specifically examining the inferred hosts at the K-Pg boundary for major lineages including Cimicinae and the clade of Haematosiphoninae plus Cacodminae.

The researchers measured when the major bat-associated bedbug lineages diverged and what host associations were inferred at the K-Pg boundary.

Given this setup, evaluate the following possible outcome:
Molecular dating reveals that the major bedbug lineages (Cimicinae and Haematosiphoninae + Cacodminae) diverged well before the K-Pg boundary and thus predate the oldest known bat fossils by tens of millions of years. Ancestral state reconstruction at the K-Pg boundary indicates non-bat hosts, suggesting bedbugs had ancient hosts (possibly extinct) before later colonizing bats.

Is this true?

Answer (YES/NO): NO